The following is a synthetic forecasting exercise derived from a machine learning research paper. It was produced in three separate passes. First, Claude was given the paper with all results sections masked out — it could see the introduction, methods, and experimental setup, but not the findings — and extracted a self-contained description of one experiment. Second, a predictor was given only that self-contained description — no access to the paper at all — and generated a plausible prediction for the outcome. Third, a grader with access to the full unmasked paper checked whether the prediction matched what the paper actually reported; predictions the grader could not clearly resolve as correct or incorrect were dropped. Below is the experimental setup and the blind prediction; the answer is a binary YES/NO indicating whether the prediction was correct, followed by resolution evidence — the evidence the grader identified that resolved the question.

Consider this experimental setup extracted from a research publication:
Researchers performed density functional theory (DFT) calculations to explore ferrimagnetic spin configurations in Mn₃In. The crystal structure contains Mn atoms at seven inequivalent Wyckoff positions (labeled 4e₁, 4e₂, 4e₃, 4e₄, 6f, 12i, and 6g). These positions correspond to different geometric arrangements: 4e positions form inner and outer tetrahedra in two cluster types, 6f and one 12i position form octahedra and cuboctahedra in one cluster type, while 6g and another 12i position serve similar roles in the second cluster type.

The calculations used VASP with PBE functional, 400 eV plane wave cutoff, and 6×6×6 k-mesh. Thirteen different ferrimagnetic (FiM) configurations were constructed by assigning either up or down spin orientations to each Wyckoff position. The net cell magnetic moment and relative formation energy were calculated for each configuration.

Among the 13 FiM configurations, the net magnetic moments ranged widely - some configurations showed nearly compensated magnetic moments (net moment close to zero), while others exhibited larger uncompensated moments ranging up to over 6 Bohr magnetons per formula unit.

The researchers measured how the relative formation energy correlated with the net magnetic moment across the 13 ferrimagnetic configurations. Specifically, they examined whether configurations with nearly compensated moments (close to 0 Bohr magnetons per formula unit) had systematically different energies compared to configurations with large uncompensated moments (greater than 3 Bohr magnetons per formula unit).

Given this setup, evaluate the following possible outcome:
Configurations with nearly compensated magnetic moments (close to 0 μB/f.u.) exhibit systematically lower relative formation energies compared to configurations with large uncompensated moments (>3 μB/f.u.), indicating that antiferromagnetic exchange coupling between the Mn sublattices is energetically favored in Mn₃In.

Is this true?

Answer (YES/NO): NO